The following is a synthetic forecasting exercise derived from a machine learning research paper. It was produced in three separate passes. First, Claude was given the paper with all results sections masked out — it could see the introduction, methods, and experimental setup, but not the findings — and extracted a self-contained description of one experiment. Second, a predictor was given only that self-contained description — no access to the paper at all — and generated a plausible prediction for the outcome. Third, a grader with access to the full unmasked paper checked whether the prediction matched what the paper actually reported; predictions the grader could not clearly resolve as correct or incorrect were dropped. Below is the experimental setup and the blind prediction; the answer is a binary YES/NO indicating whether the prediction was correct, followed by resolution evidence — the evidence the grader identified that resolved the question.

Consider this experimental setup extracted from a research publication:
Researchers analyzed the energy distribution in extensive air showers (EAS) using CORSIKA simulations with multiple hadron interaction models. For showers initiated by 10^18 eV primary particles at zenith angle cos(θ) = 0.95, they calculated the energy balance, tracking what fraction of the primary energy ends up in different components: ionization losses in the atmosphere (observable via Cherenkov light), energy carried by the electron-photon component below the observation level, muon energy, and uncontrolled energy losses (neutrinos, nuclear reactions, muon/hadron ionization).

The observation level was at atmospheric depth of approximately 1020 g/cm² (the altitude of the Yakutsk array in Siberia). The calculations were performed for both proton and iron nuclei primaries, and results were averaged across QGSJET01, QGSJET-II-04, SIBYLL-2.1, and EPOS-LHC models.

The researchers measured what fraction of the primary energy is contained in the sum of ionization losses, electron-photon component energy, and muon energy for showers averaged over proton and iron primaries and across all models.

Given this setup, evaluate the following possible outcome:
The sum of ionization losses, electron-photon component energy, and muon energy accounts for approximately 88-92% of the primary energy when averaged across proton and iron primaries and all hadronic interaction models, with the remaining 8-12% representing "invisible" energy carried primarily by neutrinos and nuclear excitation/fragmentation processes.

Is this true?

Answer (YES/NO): NO